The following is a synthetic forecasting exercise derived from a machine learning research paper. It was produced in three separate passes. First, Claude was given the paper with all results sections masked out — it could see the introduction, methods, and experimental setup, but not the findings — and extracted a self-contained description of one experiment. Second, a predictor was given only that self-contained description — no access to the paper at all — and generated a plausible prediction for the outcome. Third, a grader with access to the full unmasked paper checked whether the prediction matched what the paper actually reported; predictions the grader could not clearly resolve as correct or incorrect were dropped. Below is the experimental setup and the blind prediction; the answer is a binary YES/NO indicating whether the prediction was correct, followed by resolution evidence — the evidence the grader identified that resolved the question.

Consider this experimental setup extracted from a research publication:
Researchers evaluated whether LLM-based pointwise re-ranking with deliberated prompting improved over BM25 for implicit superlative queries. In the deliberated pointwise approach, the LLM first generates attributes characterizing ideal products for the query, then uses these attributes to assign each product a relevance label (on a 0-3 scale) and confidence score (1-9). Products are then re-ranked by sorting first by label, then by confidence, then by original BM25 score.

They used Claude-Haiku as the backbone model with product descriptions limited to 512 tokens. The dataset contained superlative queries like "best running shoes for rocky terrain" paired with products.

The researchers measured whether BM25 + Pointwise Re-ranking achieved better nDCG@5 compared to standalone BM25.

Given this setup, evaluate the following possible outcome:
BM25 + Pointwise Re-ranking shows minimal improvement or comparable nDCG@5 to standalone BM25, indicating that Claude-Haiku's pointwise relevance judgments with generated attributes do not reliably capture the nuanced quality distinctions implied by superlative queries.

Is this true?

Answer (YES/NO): NO